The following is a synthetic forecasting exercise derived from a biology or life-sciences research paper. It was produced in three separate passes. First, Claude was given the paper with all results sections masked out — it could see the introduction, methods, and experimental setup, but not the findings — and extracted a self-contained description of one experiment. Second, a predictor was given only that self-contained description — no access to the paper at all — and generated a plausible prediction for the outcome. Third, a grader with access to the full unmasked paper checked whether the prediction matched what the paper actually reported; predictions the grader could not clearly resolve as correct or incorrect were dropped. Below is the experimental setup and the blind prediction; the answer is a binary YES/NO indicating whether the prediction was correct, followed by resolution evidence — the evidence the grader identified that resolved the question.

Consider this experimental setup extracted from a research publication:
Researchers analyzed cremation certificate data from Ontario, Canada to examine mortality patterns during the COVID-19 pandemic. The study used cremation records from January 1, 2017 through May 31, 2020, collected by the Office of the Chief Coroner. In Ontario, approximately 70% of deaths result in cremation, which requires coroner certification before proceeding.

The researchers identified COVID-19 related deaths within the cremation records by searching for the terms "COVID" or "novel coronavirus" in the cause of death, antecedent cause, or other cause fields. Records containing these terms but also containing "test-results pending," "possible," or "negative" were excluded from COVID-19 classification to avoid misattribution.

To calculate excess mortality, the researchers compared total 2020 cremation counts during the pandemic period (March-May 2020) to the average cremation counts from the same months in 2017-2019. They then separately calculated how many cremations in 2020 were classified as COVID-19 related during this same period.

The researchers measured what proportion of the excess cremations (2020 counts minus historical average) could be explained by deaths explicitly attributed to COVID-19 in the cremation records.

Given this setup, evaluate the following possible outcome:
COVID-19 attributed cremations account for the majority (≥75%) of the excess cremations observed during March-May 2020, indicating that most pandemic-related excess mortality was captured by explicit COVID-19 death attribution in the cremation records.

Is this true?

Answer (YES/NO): NO